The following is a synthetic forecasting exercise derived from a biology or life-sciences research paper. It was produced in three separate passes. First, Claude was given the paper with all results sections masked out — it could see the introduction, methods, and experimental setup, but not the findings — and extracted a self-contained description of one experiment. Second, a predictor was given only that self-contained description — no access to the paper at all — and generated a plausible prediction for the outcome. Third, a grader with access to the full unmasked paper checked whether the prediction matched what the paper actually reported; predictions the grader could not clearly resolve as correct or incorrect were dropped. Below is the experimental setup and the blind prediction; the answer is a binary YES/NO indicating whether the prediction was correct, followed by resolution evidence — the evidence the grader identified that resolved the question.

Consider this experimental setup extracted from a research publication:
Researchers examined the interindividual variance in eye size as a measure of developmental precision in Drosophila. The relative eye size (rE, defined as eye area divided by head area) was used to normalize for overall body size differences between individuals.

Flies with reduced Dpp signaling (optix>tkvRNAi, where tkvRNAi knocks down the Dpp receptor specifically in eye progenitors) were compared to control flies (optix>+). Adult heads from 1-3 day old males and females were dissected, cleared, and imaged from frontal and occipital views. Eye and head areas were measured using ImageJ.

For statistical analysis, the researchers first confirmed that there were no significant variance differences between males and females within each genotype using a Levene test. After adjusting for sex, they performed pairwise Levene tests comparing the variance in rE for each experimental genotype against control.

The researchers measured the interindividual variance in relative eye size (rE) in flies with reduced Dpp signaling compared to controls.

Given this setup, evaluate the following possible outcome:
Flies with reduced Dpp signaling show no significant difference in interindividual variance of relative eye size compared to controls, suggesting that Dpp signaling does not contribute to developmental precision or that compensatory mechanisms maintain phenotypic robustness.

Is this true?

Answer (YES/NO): NO